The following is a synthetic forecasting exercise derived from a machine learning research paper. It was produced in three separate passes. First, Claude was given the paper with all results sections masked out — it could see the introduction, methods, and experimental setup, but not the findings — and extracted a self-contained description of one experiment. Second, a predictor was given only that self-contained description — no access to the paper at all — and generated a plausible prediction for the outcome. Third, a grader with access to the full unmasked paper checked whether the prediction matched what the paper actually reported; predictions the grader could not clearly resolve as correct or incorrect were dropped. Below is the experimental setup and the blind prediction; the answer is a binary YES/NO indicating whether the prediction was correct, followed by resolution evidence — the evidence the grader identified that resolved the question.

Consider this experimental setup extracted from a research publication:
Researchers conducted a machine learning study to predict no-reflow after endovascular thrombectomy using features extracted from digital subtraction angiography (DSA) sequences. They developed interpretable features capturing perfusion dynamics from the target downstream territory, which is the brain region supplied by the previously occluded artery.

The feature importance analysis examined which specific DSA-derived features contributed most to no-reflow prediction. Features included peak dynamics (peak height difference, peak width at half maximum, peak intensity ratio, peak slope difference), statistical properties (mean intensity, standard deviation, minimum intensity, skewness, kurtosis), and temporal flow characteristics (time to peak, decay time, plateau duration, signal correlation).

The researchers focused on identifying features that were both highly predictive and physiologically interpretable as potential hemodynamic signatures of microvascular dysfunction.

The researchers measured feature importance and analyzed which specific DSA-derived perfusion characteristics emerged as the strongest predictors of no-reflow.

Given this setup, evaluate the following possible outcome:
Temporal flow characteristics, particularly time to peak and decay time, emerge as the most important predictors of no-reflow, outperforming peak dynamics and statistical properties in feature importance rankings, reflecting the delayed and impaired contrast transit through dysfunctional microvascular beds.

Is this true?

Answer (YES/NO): NO